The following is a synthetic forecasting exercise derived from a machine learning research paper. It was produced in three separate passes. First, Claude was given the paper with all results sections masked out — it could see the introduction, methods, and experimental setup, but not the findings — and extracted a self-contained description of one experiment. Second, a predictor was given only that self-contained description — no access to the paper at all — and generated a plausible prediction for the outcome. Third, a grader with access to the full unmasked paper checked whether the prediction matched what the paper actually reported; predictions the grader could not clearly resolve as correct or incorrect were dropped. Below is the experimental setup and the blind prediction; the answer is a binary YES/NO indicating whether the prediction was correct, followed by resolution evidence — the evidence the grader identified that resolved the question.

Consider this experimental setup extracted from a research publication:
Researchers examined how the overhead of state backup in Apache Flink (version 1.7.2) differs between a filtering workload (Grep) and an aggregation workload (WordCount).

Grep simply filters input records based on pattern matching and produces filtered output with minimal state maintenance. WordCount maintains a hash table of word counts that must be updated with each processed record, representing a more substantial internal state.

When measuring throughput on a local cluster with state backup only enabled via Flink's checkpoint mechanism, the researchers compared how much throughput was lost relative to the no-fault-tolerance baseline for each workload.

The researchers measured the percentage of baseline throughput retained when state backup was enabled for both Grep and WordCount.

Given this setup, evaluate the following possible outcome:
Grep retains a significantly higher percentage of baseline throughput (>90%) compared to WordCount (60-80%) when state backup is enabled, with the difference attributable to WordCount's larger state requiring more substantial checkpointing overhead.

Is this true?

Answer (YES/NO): YES